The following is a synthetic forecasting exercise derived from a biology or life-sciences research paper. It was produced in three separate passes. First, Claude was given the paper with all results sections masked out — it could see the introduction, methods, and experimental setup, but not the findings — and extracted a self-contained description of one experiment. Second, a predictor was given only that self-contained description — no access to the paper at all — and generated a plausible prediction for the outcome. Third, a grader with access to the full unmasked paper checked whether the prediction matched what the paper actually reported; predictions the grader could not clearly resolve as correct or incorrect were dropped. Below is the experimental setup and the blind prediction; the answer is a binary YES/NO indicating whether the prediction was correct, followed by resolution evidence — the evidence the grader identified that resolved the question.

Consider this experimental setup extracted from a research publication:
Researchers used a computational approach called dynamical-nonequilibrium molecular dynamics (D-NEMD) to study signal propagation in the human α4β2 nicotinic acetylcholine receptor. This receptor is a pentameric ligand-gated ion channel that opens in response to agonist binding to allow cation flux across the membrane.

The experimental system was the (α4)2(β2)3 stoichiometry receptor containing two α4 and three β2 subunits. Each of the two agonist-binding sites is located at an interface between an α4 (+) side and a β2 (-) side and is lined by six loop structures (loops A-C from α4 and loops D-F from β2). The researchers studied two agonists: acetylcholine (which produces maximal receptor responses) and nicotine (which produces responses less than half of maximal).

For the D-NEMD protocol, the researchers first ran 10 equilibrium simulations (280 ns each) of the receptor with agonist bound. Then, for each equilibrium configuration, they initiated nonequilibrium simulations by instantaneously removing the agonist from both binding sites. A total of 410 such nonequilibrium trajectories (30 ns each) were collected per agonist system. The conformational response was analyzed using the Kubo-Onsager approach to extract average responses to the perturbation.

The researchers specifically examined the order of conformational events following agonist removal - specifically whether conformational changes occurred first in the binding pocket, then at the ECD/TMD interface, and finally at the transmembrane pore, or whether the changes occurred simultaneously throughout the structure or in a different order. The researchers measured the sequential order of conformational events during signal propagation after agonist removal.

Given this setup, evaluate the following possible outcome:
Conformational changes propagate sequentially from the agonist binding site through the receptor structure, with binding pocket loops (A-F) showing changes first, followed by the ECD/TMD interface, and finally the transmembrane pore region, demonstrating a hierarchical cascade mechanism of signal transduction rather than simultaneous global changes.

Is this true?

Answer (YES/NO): YES